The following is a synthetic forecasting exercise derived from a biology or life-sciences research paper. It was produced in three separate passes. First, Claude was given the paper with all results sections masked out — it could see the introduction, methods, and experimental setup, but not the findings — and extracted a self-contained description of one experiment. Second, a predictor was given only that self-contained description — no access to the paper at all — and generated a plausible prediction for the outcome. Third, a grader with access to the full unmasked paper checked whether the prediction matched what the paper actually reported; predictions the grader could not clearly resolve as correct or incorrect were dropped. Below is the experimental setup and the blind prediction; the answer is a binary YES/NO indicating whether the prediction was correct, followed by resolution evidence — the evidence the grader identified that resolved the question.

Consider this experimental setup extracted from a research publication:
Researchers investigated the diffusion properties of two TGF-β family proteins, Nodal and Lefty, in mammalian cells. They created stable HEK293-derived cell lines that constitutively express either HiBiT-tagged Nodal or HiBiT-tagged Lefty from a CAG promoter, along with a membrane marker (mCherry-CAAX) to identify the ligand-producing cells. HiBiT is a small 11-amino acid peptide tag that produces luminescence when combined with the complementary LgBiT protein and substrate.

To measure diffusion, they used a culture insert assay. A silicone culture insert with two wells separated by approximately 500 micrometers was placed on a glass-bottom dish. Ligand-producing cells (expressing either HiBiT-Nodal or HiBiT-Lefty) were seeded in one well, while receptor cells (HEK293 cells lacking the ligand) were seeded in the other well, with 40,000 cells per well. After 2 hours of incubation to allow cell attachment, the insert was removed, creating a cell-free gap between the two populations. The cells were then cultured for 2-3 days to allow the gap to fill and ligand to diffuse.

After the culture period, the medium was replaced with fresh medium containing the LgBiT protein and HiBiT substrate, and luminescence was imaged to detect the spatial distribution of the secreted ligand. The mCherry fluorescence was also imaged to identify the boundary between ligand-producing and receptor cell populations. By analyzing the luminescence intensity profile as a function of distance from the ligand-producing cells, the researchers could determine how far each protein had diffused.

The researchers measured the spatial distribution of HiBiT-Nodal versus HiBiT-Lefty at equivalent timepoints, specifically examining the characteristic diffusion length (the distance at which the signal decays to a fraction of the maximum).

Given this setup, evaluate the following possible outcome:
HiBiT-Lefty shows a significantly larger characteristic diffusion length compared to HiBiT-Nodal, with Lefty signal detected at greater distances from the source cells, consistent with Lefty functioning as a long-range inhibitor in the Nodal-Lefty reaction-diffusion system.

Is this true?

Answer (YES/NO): YES